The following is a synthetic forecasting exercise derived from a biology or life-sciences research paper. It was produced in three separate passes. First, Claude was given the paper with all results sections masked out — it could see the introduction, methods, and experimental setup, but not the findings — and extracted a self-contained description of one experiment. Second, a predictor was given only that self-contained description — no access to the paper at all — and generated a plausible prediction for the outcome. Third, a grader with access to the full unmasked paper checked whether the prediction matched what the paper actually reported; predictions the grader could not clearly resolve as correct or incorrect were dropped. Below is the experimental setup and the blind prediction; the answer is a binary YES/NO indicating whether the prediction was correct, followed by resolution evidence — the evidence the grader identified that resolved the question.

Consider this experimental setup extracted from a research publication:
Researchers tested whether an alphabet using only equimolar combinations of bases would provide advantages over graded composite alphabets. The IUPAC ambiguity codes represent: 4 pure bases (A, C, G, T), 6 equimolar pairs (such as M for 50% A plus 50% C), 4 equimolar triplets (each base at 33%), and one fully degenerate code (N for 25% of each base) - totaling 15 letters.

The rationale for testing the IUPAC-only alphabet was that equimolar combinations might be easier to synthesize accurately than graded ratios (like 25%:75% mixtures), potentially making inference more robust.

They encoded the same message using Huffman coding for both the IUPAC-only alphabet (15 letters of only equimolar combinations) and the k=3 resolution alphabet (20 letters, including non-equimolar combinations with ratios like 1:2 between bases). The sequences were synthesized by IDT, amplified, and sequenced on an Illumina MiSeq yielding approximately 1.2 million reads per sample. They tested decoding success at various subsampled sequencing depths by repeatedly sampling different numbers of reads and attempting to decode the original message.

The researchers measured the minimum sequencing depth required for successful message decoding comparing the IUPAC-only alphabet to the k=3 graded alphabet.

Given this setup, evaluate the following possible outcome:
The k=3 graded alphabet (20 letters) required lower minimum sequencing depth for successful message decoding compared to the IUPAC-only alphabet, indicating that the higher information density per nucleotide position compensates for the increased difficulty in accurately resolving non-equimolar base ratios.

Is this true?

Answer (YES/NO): NO